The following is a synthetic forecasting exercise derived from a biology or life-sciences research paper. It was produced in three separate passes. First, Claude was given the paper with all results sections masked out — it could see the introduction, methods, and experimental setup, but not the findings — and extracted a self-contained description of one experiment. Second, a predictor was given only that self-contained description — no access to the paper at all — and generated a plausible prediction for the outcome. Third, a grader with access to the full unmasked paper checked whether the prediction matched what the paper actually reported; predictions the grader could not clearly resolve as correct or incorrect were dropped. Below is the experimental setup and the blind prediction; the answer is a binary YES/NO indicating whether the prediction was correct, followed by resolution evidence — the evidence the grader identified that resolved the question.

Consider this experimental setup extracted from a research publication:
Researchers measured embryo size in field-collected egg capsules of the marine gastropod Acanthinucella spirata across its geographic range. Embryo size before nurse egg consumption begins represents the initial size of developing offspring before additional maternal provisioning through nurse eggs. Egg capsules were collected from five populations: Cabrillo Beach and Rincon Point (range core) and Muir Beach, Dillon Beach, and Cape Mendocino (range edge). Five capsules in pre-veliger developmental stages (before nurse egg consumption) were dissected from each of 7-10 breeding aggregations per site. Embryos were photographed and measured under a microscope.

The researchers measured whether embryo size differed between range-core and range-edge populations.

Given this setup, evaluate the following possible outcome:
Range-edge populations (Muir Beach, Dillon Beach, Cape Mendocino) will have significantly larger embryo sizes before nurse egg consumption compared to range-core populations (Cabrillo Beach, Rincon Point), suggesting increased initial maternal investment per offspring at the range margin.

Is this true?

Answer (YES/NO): NO